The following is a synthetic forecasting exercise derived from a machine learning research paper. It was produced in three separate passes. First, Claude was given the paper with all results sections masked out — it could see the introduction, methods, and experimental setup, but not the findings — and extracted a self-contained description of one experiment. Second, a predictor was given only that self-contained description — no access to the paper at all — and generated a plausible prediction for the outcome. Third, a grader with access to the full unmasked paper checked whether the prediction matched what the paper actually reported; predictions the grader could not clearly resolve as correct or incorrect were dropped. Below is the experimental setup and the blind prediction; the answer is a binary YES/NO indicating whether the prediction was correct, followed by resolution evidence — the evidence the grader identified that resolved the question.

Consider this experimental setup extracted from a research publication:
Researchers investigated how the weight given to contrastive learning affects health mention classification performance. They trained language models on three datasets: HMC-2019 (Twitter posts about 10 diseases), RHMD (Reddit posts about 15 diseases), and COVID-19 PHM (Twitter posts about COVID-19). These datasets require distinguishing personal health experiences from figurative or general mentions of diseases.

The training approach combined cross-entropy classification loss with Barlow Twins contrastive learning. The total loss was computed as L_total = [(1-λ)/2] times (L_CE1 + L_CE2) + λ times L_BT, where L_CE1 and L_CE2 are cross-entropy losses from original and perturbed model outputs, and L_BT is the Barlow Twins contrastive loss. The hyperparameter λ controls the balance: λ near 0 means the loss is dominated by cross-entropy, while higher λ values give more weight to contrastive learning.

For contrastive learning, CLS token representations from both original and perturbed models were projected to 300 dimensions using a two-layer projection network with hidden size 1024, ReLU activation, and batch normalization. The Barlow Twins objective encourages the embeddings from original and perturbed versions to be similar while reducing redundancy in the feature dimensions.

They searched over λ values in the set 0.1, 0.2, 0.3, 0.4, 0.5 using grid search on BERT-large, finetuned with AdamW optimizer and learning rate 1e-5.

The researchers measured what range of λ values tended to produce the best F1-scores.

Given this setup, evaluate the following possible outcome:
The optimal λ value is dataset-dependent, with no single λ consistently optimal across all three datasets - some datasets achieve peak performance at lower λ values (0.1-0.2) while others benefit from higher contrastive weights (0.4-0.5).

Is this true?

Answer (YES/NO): NO